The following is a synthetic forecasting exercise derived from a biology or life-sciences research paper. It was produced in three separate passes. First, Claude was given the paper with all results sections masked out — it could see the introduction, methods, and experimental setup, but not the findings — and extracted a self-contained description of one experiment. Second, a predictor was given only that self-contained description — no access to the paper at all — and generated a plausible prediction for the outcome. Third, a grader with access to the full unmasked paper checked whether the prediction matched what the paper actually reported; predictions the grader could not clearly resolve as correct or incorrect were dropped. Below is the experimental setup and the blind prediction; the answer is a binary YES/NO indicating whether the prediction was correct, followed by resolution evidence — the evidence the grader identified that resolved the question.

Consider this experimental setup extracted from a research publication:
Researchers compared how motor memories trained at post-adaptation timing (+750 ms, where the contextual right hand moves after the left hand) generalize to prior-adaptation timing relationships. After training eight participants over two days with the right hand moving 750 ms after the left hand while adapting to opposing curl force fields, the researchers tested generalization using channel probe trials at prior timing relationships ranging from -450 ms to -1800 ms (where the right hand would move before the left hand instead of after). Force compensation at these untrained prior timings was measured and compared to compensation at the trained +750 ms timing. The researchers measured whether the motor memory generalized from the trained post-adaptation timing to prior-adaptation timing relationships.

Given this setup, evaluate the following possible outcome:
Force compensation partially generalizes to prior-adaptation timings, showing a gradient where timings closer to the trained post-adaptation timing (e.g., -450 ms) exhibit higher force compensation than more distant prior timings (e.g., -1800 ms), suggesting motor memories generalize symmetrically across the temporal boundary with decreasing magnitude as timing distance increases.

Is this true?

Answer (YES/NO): NO